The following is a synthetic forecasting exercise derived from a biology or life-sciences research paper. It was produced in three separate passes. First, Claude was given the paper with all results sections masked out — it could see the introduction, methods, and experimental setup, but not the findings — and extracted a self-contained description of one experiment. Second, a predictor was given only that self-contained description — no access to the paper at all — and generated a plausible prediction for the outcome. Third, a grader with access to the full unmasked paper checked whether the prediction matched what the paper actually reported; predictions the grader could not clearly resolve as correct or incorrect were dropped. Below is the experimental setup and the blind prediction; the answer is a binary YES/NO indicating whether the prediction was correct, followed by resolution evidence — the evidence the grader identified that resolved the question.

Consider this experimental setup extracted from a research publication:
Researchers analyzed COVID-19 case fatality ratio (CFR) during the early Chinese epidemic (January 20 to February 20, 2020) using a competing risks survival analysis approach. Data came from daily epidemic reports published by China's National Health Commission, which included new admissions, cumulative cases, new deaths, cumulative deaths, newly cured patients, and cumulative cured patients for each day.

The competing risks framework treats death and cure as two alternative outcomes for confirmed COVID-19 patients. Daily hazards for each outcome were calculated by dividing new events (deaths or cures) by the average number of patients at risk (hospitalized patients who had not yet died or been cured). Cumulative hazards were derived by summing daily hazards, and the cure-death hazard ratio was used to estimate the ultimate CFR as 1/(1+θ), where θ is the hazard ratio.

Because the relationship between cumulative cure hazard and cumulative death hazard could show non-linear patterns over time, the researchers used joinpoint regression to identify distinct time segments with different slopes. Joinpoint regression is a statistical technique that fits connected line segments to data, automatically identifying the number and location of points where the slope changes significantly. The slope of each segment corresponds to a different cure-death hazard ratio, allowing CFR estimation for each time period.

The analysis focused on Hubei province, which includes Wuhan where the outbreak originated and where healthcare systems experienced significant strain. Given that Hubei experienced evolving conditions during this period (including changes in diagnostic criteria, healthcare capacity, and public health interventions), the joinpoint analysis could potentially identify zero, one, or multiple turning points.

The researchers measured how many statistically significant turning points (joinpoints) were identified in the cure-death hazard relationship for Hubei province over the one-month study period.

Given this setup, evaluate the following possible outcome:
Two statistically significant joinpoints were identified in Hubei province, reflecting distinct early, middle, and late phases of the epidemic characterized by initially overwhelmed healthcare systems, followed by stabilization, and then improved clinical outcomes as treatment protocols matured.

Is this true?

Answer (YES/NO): NO